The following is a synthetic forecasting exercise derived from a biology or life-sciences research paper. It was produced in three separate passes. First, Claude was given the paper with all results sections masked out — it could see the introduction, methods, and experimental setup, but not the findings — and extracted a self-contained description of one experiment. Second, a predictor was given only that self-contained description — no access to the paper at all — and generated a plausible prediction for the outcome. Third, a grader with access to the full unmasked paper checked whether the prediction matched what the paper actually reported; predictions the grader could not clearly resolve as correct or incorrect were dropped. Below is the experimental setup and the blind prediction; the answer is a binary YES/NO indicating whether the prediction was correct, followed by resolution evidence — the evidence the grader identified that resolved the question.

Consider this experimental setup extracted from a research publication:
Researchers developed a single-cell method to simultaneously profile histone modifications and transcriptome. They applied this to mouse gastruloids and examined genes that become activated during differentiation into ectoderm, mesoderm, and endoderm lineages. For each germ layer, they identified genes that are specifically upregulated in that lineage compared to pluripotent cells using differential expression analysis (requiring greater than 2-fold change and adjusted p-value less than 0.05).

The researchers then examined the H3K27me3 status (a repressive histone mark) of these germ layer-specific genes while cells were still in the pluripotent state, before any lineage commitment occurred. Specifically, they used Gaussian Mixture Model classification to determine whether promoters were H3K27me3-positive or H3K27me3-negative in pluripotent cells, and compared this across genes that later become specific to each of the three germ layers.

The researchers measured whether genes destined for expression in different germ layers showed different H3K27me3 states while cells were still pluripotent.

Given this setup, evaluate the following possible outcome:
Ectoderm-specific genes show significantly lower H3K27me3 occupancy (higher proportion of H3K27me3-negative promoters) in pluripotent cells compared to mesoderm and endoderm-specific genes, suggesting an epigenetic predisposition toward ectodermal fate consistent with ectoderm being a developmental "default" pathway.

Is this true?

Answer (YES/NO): NO